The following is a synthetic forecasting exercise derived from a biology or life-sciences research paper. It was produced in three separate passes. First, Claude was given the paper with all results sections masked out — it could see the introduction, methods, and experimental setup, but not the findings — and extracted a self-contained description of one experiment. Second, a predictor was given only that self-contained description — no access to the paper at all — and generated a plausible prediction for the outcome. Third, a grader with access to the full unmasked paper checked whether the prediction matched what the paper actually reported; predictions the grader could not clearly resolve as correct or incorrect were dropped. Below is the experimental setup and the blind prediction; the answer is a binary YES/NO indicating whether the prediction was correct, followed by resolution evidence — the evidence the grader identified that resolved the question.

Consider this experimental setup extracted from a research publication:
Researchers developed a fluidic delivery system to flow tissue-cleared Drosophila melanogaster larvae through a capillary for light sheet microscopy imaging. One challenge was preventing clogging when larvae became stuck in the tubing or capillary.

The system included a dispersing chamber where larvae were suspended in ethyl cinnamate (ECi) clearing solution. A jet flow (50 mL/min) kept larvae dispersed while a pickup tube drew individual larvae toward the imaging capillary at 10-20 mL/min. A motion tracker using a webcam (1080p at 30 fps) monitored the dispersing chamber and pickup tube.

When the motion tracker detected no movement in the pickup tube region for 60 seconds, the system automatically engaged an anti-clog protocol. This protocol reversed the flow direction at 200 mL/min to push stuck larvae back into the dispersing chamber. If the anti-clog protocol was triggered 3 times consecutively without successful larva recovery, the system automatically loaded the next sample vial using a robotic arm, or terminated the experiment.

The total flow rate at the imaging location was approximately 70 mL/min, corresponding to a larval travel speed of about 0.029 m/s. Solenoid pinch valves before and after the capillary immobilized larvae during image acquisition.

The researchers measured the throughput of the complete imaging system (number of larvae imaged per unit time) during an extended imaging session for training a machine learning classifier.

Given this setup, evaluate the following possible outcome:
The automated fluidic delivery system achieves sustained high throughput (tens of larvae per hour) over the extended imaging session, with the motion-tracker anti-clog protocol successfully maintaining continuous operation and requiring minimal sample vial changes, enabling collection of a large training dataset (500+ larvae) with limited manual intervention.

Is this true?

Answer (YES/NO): YES